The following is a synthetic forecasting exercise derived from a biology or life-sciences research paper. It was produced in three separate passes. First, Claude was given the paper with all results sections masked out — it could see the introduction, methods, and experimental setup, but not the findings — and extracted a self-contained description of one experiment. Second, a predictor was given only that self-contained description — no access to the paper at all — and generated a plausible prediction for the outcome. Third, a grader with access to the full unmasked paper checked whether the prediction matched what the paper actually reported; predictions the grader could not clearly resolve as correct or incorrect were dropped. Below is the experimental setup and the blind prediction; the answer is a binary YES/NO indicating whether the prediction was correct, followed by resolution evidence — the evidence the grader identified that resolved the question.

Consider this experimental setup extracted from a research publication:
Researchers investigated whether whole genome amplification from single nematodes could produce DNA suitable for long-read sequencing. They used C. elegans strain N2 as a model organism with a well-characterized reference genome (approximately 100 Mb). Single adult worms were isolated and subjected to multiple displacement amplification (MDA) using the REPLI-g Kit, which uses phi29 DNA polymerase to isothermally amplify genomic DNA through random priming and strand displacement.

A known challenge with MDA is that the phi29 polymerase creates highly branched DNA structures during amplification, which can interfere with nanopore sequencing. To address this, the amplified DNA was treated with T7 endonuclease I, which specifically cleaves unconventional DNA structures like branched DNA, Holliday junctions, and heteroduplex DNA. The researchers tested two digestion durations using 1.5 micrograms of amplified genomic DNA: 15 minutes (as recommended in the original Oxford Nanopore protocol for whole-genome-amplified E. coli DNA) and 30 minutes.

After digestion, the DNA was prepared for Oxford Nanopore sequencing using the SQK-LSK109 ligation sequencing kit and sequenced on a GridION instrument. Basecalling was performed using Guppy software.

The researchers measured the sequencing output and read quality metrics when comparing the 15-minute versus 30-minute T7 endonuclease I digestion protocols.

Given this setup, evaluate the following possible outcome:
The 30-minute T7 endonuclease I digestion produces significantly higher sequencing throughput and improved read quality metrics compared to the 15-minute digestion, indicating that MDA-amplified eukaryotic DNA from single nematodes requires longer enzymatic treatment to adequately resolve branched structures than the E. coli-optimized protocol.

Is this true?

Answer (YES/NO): NO